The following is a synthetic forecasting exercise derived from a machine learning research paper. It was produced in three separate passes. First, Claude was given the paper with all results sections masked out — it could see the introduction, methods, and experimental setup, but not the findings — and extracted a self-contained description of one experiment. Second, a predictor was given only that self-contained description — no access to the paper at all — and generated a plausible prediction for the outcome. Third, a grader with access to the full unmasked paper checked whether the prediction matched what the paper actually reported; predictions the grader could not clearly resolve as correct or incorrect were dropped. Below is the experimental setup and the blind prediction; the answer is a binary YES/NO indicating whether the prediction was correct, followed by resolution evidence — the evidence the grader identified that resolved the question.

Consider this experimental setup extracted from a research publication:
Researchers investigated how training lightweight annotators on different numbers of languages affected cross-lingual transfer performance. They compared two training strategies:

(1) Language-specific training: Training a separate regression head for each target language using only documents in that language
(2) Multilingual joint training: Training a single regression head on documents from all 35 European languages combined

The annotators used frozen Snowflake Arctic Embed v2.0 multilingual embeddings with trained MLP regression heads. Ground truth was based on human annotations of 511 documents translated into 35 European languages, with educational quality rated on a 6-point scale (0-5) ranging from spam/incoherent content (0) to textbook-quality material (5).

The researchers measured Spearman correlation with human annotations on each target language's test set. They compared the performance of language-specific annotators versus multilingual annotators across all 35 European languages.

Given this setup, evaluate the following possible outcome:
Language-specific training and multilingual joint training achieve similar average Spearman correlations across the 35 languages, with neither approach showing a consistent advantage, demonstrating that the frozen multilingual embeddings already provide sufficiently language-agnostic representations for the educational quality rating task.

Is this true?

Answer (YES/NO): NO